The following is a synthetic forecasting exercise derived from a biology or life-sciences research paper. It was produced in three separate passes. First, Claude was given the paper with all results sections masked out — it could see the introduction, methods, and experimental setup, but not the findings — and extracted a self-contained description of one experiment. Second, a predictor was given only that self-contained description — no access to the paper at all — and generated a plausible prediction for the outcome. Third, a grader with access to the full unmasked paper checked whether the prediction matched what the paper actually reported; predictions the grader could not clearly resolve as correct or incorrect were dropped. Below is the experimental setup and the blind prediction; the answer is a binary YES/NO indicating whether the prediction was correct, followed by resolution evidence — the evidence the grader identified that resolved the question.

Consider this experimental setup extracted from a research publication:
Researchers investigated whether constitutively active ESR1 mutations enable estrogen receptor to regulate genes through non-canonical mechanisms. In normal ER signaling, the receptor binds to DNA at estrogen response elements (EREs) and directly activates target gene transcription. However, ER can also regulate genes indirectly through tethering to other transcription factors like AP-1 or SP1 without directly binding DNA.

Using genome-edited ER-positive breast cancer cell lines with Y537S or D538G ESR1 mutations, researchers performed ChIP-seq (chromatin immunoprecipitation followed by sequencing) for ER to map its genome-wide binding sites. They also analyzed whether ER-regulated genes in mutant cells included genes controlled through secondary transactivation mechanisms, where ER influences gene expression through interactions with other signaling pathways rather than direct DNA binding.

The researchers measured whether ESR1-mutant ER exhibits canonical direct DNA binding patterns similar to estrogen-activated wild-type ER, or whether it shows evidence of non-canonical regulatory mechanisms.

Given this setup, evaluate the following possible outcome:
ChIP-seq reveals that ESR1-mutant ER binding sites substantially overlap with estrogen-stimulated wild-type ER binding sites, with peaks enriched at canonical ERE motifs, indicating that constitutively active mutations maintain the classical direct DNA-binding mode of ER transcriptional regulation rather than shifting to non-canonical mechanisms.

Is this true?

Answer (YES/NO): NO